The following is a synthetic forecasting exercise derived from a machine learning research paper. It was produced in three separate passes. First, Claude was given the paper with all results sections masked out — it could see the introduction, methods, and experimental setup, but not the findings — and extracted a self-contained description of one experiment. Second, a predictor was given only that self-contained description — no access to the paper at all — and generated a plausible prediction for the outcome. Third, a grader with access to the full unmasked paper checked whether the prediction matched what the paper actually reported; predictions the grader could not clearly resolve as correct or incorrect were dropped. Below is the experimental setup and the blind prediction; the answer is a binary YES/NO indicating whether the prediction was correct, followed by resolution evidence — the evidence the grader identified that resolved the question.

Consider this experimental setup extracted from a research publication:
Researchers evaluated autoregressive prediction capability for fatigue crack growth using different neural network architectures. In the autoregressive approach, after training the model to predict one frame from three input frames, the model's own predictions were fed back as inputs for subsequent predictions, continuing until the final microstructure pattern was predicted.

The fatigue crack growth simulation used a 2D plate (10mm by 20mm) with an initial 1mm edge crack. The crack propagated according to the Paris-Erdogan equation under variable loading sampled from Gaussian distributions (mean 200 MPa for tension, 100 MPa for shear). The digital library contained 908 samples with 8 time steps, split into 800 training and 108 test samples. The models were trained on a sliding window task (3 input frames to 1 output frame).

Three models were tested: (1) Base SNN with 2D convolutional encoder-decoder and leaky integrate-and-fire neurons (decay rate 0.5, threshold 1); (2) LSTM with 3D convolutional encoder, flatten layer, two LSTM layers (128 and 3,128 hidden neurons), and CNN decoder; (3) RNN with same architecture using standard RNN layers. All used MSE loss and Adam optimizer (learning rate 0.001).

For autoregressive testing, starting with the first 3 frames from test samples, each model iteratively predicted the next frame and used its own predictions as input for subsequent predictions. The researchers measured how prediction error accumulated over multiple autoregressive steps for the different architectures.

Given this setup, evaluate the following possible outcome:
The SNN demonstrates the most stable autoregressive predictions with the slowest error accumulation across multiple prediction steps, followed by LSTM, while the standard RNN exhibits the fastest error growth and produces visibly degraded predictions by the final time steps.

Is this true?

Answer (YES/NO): NO